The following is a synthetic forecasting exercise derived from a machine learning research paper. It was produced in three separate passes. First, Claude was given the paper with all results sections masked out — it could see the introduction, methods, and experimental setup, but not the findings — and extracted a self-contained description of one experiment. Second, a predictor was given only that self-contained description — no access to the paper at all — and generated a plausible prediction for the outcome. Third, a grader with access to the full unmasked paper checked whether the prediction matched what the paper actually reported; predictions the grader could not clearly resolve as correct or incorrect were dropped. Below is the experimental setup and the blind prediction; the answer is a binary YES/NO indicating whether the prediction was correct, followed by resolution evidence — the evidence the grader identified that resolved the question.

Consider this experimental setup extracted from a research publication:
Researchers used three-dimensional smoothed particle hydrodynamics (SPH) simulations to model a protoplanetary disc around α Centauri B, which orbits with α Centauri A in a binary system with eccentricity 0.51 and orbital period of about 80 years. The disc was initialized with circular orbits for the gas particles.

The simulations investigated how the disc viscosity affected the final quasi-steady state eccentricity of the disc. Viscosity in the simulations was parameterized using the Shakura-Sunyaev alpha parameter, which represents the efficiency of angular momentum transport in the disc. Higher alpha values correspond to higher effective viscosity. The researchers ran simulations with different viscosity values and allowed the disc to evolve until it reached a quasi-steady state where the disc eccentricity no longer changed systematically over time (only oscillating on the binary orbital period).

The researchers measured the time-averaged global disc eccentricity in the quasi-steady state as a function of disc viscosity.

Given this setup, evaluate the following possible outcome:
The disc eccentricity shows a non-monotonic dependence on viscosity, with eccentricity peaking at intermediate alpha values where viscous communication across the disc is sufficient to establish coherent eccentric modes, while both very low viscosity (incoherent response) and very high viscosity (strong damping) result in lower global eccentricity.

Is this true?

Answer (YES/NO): NO